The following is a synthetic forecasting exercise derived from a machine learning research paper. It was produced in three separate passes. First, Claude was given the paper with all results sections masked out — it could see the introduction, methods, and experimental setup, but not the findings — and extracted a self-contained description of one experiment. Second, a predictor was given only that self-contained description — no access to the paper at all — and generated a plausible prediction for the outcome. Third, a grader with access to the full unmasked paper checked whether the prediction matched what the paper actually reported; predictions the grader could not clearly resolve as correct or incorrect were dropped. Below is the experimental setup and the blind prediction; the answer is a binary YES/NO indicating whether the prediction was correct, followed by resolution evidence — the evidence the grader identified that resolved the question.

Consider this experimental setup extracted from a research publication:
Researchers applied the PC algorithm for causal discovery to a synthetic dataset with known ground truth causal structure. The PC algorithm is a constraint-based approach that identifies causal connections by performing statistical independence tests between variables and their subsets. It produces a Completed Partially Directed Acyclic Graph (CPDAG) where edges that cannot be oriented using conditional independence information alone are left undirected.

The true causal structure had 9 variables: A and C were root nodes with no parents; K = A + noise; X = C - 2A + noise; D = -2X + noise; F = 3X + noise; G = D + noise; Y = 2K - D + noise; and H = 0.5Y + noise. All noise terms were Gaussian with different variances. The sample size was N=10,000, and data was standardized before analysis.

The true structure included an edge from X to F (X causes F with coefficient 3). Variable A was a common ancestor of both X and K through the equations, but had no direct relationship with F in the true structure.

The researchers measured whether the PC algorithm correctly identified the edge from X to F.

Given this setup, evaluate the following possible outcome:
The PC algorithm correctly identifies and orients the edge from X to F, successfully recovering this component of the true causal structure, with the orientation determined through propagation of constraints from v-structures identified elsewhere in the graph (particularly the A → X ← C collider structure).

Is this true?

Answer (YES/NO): NO